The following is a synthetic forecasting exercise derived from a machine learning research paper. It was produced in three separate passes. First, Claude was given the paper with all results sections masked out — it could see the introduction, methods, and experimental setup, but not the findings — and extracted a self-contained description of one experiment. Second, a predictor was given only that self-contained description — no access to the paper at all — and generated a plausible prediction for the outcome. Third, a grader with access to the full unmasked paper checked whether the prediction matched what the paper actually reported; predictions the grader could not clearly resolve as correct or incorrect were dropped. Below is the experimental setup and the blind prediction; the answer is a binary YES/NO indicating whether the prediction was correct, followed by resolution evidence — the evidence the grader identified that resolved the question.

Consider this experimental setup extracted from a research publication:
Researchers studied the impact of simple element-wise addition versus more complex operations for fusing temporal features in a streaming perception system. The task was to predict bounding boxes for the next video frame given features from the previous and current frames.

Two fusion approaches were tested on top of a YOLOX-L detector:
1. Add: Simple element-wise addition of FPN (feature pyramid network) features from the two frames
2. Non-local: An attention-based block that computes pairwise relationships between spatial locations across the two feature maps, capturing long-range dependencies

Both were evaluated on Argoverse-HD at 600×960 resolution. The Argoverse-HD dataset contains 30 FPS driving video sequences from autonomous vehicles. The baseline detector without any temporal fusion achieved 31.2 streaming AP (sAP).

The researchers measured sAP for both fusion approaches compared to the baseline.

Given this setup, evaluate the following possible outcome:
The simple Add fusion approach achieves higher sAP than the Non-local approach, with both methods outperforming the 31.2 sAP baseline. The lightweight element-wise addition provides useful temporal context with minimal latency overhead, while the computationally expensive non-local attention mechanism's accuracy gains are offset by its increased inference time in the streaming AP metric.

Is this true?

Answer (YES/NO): NO